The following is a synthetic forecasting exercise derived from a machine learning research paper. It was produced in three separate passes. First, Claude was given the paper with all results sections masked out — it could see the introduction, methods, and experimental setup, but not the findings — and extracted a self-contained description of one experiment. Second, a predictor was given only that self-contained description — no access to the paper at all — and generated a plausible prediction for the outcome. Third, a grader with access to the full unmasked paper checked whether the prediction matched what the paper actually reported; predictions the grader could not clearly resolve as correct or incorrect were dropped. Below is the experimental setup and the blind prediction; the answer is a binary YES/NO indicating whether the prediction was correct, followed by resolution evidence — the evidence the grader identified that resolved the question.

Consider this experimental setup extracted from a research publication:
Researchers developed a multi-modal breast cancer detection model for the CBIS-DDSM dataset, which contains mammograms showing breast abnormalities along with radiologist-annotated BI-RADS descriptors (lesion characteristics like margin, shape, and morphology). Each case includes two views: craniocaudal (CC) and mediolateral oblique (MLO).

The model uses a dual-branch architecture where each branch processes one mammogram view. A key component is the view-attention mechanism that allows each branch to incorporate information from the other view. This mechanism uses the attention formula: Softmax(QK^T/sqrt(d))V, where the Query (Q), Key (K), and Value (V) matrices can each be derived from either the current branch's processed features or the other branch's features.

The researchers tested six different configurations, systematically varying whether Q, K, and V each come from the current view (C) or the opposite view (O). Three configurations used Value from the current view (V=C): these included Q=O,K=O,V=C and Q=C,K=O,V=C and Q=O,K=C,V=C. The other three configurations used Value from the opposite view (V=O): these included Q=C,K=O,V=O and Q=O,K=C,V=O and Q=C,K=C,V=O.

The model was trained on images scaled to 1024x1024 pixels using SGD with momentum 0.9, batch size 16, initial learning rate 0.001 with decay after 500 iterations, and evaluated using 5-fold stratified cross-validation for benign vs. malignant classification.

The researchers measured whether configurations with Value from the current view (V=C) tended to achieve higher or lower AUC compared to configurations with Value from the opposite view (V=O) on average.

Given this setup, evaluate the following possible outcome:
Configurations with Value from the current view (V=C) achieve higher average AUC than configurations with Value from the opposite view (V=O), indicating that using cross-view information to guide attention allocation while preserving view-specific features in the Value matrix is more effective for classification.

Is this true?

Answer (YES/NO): YES